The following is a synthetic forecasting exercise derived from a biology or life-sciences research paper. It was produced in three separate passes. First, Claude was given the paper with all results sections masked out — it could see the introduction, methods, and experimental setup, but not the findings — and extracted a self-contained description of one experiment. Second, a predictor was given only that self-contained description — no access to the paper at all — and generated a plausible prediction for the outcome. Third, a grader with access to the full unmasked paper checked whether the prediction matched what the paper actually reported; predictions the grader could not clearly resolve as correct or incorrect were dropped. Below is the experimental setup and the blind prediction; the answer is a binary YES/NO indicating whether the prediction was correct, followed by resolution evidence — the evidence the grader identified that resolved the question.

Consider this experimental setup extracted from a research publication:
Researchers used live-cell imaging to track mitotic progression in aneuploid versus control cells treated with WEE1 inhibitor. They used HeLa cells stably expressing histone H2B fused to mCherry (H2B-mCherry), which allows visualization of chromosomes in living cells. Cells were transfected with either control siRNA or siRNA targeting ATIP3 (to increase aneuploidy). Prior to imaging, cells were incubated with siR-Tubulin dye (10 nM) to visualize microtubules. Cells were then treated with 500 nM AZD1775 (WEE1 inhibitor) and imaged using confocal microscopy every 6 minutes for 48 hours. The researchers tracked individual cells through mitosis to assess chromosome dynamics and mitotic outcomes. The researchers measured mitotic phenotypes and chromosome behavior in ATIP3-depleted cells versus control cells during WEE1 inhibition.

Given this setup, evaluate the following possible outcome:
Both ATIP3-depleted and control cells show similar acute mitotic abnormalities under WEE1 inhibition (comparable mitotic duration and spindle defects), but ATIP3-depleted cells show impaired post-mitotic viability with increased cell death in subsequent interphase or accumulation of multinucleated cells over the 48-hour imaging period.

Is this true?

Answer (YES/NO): NO